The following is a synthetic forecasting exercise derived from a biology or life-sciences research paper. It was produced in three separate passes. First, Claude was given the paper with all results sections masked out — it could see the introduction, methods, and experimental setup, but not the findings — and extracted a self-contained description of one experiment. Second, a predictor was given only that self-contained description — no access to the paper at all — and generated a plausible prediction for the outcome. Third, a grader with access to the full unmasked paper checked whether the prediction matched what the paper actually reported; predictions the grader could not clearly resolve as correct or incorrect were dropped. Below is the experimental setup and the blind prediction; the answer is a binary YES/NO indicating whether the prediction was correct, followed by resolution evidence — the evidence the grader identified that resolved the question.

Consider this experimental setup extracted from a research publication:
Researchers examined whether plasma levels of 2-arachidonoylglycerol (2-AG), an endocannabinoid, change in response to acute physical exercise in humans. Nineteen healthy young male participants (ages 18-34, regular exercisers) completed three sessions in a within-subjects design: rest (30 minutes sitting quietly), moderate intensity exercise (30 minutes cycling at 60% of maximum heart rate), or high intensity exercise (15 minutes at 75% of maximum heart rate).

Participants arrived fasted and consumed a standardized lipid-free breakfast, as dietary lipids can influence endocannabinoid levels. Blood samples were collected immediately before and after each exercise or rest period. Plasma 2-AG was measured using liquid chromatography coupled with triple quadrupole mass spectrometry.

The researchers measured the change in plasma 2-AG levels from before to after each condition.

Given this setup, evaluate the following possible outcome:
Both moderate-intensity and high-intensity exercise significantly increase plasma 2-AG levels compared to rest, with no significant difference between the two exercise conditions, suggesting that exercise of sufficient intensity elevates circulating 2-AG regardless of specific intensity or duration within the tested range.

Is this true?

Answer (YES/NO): NO